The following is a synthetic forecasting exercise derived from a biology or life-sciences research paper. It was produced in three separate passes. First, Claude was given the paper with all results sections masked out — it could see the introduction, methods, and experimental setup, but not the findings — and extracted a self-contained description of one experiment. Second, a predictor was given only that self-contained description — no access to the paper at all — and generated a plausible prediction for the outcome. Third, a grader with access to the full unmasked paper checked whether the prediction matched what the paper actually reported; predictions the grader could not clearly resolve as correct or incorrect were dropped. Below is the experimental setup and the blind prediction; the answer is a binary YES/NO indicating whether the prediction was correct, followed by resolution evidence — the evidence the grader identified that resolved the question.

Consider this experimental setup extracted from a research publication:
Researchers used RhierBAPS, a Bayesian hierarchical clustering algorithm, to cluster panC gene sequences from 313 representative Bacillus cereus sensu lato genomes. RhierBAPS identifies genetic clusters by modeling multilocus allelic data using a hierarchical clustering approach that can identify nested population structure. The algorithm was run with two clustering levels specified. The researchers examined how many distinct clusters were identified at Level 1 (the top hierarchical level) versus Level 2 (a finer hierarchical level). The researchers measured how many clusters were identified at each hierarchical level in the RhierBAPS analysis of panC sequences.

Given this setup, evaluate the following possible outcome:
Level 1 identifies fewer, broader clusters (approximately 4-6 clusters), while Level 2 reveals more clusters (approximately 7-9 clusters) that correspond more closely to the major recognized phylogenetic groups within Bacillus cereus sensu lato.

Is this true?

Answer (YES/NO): NO